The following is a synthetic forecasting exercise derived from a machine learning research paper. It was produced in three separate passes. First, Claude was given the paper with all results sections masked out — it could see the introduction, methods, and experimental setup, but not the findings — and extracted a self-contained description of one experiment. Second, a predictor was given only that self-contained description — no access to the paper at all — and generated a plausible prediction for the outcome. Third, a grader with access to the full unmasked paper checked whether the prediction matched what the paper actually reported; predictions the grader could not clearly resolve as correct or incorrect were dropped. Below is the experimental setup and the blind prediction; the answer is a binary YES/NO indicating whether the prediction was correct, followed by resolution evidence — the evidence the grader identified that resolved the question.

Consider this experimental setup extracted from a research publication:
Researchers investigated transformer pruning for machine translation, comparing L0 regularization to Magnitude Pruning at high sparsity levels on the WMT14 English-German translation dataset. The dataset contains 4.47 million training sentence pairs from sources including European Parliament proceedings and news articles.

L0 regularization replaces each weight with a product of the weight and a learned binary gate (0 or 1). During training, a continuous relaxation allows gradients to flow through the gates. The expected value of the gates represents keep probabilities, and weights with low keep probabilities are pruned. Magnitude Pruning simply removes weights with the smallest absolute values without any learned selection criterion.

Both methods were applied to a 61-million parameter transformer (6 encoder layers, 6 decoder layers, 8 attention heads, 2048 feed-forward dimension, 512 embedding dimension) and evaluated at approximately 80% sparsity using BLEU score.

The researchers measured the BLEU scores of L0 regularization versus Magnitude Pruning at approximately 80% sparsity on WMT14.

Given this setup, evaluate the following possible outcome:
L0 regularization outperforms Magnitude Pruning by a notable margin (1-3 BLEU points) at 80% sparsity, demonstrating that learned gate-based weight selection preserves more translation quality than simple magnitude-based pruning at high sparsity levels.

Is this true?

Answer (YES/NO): NO